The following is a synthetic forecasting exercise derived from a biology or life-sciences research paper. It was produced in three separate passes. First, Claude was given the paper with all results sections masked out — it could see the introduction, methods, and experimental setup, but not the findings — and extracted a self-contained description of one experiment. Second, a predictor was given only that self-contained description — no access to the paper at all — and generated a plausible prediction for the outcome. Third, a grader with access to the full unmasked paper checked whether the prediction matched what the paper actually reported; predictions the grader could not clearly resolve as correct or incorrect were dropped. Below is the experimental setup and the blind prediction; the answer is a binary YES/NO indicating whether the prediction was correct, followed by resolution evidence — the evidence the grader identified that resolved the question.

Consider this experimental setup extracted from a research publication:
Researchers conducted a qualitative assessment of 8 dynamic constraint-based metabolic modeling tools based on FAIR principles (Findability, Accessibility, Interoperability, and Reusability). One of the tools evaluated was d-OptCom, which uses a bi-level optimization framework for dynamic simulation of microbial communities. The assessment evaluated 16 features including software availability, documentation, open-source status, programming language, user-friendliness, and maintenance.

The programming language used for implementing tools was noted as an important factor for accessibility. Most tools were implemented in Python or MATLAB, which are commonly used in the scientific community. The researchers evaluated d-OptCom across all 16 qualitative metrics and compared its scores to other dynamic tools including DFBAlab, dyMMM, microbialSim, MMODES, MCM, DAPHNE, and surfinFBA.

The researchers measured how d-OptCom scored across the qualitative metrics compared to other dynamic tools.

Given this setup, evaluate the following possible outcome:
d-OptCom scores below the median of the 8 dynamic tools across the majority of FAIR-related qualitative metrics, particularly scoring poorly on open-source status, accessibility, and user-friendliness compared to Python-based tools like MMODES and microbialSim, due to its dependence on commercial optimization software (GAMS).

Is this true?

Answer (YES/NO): NO